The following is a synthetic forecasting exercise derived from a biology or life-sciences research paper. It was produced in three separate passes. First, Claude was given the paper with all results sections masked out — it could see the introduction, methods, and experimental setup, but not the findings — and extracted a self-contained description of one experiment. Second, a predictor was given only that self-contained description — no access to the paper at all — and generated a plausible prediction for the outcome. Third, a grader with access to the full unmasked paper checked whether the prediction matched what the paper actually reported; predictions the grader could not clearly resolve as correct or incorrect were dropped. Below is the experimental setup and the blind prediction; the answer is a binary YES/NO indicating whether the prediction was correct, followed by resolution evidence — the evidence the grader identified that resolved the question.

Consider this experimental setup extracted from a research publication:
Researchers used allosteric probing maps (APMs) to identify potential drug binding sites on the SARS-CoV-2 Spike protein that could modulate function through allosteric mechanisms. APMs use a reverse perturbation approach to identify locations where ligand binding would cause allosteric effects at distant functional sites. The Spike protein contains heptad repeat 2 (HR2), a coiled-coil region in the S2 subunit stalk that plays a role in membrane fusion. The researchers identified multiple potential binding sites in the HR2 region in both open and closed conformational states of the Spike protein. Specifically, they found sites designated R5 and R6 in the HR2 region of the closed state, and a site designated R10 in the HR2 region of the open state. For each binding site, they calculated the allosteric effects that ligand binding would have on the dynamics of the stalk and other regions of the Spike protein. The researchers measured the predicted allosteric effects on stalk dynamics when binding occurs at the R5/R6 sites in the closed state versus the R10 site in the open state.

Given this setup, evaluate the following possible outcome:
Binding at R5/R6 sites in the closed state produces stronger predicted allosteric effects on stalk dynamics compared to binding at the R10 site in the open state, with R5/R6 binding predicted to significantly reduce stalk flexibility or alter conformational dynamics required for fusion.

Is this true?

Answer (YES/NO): NO